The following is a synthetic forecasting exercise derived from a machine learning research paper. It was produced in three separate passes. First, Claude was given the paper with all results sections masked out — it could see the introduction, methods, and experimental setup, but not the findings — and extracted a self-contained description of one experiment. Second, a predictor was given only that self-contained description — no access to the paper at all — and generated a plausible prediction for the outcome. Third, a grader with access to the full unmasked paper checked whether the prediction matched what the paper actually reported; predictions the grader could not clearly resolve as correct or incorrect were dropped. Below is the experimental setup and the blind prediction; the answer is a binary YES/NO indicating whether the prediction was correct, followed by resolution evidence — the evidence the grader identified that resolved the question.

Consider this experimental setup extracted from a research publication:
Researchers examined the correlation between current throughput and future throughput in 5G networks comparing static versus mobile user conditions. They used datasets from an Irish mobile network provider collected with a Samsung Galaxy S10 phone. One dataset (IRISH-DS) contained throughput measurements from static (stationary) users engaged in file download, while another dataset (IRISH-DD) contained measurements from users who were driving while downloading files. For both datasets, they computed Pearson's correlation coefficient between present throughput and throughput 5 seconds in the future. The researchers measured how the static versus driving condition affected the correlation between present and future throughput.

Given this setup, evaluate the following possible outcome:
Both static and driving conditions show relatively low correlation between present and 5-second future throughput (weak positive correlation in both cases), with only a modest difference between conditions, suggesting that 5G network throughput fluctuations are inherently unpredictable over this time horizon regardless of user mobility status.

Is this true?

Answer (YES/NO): NO